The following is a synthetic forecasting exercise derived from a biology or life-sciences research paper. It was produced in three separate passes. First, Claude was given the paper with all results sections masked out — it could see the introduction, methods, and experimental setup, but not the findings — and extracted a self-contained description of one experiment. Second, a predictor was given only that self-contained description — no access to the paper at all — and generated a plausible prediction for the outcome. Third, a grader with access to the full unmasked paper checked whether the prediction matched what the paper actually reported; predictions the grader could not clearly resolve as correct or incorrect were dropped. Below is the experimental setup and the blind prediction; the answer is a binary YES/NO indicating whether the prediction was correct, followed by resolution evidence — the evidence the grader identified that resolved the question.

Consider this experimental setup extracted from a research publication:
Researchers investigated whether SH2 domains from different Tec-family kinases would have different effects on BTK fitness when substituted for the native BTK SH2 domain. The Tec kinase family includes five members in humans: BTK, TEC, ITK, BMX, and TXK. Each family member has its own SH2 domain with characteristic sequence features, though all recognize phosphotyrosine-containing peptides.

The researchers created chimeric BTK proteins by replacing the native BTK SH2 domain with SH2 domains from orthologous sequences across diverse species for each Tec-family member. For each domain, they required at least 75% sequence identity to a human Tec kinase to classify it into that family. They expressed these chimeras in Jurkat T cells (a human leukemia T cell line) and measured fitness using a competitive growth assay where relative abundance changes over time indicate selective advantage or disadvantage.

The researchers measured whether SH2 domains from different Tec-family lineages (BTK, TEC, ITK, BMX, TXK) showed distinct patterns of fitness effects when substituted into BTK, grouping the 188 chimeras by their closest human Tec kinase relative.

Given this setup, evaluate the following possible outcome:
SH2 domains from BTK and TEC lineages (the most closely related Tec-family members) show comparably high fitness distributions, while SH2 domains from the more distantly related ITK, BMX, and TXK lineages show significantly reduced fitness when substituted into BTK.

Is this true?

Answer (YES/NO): NO